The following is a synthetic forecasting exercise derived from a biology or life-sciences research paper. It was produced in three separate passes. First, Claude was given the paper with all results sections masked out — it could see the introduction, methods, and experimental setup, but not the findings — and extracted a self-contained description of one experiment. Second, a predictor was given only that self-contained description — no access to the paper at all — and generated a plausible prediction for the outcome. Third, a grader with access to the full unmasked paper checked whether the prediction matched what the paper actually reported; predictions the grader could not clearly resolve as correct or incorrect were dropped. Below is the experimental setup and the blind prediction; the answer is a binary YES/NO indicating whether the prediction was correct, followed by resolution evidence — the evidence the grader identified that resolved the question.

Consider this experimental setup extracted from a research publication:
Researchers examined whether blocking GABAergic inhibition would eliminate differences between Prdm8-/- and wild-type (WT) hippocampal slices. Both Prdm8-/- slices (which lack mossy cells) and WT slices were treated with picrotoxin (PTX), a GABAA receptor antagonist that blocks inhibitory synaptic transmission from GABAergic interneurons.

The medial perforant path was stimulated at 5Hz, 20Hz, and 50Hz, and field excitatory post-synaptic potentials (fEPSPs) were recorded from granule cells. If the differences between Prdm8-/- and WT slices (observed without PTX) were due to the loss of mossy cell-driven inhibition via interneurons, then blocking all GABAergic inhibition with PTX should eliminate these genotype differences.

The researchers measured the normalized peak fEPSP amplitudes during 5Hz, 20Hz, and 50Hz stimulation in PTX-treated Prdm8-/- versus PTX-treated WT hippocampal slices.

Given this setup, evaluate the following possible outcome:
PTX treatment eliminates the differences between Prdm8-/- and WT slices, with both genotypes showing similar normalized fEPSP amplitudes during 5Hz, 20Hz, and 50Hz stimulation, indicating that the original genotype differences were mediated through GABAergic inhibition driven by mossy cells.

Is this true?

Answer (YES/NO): YES